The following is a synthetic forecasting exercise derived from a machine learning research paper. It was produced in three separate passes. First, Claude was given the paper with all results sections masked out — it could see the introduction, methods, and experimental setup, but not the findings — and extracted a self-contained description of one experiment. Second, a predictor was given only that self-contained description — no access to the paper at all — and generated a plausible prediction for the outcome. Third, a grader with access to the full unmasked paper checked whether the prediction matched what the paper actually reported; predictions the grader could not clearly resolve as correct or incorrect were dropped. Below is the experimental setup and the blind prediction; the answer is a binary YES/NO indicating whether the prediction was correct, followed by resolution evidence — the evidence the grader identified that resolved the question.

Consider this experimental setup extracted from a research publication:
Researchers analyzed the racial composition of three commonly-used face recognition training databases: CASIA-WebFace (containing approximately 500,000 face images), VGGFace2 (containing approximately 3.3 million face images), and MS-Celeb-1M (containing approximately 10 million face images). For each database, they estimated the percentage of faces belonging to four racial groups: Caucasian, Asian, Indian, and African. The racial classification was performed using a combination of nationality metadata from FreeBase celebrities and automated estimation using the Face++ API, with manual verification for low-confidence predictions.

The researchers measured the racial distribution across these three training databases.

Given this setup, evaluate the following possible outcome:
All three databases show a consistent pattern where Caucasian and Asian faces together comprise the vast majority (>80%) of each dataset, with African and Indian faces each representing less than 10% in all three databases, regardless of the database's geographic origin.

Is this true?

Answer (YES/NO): NO